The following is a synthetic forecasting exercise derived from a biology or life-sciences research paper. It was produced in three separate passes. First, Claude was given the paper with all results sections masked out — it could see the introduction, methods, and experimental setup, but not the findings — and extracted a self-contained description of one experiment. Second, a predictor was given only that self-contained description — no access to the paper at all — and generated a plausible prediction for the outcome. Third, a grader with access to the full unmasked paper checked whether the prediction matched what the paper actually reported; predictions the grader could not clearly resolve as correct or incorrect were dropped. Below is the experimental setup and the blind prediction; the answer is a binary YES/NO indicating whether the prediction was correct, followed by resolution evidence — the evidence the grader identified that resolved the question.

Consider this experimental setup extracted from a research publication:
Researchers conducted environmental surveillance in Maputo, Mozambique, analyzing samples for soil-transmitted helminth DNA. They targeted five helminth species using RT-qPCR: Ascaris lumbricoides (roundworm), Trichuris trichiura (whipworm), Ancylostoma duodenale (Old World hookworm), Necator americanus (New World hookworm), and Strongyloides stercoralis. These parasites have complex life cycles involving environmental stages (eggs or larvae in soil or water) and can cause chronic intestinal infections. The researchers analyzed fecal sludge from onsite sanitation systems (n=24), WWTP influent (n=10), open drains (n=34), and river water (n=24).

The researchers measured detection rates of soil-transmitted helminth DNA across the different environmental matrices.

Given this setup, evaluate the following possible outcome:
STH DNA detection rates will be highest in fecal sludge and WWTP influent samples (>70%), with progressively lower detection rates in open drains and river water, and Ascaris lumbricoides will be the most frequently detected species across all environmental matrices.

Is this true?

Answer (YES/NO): NO